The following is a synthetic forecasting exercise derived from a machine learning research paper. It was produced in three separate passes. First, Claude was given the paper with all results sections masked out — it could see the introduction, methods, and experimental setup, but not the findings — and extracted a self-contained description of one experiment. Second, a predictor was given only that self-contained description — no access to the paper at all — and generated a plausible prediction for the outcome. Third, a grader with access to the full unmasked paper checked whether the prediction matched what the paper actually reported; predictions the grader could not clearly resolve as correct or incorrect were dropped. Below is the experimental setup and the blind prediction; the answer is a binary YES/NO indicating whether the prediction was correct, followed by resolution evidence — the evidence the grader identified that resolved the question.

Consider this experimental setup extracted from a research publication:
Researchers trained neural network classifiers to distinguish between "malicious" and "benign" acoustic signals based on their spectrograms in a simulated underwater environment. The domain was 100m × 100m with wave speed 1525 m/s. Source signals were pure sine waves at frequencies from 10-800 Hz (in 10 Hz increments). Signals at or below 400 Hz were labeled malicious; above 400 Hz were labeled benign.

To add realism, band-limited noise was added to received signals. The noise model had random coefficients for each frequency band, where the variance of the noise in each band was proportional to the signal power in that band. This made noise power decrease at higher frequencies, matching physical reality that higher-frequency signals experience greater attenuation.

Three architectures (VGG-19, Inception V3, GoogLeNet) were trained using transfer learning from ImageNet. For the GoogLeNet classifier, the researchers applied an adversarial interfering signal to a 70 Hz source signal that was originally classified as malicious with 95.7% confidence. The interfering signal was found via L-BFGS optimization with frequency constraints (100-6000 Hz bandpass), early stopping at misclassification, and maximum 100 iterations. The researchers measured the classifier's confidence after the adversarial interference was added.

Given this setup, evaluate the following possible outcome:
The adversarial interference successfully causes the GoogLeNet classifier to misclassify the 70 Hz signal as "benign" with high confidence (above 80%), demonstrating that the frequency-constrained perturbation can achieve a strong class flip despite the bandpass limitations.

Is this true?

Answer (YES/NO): YES